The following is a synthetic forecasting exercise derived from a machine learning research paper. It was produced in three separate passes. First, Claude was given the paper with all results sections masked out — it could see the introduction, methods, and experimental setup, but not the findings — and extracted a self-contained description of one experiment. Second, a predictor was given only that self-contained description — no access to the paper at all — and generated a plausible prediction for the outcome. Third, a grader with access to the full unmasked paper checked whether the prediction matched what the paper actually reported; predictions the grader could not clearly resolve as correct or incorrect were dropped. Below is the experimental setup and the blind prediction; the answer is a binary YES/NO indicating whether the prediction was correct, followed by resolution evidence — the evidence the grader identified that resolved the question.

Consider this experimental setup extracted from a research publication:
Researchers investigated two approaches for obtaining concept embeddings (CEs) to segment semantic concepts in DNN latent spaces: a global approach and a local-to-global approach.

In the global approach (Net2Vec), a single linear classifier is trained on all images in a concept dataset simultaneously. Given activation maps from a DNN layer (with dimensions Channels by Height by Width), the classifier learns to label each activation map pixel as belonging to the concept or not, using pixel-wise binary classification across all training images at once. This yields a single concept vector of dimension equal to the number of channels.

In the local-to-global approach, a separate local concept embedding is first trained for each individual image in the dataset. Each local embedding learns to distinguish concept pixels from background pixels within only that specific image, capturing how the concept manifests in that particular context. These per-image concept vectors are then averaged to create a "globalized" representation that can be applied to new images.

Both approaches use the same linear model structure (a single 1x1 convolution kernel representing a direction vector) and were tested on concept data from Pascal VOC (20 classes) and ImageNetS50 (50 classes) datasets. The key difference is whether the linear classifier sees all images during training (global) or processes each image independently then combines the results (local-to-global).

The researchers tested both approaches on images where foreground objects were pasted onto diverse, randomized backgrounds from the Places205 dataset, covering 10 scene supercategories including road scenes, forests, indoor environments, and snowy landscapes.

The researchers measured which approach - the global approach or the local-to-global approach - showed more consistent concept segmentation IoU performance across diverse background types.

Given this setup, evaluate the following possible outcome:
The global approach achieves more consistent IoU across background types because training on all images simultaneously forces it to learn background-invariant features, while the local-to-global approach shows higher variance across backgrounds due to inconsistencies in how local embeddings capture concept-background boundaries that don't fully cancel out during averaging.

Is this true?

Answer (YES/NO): NO